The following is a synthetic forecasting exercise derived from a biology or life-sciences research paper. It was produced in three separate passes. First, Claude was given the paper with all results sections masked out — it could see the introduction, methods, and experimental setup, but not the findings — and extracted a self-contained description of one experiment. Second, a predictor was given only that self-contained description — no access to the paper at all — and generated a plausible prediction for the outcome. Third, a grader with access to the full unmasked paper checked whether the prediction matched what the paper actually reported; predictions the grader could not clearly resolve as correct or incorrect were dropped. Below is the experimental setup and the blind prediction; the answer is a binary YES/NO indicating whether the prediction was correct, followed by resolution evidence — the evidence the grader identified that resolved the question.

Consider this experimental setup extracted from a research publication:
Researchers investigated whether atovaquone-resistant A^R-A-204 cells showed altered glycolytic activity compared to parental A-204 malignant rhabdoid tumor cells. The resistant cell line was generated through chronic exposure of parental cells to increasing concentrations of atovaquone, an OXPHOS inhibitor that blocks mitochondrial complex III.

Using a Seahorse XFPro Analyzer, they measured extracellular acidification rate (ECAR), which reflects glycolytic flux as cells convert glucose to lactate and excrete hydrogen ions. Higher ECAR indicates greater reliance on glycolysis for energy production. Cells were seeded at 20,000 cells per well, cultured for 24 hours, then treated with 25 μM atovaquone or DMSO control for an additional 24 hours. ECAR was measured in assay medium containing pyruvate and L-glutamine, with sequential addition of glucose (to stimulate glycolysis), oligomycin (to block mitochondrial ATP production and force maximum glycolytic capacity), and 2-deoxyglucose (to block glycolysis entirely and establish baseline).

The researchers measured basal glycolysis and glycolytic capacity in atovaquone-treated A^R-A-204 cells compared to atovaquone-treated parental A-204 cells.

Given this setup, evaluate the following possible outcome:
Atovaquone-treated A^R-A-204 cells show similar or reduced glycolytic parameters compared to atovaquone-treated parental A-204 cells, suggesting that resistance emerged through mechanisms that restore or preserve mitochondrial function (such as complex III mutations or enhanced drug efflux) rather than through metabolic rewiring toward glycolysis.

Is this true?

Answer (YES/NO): NO